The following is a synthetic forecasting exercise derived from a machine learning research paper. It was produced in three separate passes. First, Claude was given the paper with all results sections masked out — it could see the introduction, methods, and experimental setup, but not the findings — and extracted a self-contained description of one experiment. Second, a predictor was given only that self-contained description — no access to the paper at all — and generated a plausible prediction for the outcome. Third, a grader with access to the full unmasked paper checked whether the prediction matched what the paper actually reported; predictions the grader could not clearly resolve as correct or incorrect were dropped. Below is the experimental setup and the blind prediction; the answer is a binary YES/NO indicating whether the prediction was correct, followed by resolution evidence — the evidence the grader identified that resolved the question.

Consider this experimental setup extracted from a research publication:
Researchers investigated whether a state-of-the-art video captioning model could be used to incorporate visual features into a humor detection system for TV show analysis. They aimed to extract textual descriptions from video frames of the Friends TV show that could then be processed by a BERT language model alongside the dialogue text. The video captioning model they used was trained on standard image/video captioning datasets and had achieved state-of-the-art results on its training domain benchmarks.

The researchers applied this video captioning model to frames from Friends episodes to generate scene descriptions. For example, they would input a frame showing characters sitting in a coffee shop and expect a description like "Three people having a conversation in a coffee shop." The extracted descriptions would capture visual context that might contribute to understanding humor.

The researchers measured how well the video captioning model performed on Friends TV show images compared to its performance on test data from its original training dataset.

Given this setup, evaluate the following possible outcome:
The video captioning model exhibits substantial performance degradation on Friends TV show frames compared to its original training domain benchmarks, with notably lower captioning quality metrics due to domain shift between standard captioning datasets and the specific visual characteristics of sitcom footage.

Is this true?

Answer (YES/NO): YES